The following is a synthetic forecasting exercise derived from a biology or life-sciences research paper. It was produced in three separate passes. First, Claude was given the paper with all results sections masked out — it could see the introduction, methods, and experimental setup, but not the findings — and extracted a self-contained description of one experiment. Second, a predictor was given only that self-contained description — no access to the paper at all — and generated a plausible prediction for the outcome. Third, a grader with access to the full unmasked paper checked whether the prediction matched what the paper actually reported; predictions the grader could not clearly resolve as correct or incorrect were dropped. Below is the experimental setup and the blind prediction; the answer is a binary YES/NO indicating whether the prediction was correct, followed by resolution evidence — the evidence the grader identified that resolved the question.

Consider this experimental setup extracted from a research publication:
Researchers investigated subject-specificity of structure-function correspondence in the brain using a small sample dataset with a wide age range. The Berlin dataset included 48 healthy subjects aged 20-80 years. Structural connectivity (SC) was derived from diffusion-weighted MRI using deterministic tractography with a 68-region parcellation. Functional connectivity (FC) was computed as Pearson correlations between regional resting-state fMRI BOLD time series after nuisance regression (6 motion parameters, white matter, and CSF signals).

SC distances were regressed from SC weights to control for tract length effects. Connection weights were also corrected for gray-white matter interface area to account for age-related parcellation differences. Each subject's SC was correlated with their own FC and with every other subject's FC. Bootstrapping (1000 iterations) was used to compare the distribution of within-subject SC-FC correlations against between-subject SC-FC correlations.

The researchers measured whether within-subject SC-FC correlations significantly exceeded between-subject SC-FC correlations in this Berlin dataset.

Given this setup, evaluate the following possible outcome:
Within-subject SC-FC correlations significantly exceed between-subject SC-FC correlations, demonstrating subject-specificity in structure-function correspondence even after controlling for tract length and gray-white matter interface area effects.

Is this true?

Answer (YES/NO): NO